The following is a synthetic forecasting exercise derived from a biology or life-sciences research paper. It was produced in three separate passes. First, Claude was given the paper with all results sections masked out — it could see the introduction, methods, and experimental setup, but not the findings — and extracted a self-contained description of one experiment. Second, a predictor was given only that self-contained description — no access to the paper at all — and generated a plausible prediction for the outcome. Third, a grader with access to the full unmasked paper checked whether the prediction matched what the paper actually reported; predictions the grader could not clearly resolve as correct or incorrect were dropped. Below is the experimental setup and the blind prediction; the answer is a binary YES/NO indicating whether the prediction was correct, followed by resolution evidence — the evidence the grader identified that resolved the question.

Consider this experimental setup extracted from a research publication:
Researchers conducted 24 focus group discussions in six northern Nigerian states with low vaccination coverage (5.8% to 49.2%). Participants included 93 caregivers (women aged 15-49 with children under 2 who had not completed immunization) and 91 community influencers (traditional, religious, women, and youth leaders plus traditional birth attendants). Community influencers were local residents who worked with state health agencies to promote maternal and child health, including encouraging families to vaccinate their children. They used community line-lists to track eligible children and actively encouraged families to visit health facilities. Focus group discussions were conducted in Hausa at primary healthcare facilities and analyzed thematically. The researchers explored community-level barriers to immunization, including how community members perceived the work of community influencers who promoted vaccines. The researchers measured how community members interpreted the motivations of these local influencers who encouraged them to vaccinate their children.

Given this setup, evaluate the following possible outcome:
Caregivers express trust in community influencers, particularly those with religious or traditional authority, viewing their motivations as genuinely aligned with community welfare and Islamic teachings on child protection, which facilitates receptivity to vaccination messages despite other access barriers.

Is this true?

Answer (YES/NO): NO